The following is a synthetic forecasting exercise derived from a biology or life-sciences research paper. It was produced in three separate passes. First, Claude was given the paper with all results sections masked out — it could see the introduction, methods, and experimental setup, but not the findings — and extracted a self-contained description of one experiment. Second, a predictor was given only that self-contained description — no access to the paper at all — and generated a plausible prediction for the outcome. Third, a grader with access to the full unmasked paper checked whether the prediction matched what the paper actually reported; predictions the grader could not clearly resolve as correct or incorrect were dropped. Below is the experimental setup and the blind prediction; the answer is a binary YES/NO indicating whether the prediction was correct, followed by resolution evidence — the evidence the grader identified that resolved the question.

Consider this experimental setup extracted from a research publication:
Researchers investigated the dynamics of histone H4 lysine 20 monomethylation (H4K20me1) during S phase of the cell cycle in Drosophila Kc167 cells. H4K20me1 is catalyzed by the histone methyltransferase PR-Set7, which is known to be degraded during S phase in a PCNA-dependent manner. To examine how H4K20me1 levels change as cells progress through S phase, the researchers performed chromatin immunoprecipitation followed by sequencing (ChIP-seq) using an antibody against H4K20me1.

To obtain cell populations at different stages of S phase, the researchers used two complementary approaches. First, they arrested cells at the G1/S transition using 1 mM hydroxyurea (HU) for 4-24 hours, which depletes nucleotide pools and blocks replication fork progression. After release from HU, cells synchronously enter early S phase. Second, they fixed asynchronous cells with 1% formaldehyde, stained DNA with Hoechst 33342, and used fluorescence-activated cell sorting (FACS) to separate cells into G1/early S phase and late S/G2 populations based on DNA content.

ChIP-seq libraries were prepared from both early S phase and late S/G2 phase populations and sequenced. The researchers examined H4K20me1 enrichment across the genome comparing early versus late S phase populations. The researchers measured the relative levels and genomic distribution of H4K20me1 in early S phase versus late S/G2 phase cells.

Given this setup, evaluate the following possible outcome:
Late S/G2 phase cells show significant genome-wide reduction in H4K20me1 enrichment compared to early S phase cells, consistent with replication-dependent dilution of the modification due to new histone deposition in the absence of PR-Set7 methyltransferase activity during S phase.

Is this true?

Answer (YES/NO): NO